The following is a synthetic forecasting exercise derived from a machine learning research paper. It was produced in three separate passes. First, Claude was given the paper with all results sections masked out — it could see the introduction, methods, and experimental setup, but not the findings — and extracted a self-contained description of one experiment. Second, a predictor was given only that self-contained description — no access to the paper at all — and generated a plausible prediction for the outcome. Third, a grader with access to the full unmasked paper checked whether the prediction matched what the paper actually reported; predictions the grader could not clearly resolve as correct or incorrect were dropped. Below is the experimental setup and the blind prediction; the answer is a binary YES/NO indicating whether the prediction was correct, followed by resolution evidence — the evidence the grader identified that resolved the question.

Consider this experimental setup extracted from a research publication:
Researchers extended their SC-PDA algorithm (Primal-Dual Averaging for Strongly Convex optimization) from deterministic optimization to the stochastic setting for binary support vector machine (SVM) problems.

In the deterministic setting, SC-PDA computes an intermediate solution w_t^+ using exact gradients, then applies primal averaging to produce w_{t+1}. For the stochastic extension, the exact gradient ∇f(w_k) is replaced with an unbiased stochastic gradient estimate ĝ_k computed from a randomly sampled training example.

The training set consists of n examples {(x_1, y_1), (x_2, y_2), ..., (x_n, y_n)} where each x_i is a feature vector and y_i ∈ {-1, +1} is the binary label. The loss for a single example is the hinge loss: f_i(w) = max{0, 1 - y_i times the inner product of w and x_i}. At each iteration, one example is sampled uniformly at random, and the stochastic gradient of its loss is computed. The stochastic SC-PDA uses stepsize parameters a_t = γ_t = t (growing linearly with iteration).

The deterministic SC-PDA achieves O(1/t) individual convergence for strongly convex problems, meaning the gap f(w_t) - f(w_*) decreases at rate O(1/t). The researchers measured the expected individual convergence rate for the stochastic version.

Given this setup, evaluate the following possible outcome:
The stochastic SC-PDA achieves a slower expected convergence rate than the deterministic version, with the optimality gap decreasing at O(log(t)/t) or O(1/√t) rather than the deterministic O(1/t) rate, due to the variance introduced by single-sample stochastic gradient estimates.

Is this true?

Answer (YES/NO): NO